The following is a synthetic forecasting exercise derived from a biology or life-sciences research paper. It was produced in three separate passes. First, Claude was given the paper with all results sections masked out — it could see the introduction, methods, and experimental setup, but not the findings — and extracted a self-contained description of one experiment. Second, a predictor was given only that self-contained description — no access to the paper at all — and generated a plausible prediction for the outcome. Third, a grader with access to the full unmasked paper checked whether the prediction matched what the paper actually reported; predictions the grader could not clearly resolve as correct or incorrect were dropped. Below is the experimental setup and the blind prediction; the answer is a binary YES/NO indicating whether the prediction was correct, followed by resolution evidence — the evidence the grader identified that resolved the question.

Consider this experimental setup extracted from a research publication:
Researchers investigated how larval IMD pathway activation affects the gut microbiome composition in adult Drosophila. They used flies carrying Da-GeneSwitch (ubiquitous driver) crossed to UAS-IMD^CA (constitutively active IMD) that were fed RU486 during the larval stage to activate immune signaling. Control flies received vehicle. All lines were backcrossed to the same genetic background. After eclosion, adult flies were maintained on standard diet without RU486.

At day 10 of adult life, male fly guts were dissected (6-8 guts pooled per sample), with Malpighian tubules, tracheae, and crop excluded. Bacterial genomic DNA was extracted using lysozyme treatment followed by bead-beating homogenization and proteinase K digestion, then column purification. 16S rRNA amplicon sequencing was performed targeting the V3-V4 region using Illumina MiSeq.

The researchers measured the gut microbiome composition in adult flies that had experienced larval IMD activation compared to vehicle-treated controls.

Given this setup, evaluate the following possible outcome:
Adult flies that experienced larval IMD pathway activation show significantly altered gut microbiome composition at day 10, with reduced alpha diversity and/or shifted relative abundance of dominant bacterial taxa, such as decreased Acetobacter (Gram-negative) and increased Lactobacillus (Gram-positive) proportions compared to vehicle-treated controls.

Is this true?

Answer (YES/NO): NO